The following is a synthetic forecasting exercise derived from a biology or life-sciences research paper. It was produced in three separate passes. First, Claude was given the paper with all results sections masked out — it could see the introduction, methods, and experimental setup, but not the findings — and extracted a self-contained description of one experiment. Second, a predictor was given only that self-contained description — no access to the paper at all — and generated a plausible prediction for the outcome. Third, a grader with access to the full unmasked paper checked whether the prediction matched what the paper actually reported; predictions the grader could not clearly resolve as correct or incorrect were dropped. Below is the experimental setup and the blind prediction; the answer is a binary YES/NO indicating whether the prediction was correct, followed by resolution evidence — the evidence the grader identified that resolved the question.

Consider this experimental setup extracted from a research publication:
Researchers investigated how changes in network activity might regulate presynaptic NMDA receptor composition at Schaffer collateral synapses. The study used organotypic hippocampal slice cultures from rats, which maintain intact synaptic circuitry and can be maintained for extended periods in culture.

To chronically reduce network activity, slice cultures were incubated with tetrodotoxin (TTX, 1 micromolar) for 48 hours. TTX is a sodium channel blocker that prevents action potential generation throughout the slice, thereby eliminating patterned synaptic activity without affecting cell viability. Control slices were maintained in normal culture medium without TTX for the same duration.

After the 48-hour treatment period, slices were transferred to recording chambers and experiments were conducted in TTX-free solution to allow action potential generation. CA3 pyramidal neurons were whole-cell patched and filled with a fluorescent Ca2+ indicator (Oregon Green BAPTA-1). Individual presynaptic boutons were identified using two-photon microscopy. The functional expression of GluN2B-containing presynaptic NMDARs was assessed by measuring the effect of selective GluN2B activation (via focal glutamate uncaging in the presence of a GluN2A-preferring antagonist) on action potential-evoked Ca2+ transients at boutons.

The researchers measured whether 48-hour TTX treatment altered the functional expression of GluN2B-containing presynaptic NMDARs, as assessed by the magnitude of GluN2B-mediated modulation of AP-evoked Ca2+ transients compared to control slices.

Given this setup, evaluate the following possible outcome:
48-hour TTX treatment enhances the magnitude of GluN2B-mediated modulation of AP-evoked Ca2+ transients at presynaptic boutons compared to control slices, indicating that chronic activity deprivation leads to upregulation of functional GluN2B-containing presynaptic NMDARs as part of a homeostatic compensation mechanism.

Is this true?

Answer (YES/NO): NO